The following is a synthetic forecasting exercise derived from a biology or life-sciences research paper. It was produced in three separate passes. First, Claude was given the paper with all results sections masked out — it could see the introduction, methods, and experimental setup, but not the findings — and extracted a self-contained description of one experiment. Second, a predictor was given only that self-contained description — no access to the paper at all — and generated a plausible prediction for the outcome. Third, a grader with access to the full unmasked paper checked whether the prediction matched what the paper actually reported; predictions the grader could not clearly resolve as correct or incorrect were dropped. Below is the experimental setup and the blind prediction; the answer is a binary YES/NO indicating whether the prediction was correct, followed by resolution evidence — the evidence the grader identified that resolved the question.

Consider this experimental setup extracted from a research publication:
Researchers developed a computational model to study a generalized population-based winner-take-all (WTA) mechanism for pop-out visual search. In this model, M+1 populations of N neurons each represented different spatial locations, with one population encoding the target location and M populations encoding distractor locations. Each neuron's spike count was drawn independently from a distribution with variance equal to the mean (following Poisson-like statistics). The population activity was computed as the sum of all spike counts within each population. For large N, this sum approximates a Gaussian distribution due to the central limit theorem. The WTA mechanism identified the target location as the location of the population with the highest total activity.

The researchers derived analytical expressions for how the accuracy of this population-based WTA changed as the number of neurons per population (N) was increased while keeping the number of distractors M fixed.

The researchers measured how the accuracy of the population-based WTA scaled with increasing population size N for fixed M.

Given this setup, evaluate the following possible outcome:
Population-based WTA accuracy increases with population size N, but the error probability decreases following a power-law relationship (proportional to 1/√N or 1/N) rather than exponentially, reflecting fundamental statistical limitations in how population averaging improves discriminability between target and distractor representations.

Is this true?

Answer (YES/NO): NO